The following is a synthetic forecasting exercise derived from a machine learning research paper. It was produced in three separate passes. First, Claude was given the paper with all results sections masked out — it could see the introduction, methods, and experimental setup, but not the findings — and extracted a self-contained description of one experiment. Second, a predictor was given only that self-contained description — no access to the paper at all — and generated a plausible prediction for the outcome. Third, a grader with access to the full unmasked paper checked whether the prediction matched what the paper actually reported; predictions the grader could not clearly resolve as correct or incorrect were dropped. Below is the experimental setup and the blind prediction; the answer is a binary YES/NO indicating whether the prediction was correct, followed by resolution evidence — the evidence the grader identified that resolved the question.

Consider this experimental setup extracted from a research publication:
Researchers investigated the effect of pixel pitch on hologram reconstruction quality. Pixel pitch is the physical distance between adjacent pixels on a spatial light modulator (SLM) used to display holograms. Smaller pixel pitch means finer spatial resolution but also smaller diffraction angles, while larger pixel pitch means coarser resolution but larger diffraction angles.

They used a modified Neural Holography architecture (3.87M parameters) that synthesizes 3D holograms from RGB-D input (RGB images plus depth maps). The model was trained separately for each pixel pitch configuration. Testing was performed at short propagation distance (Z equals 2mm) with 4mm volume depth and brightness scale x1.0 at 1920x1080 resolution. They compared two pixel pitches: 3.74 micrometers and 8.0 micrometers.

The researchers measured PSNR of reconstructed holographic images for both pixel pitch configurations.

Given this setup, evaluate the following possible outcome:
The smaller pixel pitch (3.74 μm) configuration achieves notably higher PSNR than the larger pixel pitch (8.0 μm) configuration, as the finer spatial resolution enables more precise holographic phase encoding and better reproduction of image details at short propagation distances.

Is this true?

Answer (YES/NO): NO